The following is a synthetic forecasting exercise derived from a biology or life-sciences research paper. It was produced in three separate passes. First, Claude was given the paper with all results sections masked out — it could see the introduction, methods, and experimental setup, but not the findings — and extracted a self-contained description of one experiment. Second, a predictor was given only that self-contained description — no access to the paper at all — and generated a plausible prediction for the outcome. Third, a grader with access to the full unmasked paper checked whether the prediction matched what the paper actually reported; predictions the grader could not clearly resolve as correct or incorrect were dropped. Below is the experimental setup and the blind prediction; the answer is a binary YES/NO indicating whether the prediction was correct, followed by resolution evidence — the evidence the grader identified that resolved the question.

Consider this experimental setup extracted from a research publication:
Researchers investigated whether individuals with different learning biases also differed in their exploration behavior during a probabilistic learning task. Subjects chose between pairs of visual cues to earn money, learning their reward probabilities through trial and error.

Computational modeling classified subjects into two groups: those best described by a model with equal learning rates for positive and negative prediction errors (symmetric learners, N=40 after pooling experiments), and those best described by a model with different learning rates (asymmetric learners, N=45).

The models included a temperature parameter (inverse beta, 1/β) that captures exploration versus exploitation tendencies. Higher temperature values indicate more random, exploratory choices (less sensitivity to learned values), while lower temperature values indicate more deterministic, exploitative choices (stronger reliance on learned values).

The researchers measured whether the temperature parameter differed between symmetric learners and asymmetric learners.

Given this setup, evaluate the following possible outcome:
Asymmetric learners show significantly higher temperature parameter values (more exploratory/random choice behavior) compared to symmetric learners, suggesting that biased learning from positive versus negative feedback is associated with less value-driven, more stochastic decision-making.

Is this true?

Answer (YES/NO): NO